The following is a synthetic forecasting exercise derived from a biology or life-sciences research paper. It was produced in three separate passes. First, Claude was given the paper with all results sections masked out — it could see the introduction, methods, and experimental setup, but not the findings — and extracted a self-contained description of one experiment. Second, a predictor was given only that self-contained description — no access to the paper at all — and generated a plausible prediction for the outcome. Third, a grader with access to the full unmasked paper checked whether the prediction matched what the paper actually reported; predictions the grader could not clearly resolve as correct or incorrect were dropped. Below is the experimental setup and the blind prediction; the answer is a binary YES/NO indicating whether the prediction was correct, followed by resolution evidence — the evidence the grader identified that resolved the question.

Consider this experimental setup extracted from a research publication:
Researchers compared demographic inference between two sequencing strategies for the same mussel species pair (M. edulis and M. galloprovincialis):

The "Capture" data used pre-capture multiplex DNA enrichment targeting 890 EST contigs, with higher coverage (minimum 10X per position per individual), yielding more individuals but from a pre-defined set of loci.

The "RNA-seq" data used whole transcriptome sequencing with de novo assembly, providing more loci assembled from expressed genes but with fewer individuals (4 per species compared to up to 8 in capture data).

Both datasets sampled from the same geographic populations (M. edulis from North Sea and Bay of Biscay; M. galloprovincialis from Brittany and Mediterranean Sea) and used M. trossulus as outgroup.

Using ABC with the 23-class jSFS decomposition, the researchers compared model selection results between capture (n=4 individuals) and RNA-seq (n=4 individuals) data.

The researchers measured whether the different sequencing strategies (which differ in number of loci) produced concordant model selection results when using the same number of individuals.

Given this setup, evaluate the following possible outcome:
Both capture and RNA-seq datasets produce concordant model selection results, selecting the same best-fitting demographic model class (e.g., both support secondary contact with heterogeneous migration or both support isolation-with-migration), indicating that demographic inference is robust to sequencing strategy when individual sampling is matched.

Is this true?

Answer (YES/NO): YES